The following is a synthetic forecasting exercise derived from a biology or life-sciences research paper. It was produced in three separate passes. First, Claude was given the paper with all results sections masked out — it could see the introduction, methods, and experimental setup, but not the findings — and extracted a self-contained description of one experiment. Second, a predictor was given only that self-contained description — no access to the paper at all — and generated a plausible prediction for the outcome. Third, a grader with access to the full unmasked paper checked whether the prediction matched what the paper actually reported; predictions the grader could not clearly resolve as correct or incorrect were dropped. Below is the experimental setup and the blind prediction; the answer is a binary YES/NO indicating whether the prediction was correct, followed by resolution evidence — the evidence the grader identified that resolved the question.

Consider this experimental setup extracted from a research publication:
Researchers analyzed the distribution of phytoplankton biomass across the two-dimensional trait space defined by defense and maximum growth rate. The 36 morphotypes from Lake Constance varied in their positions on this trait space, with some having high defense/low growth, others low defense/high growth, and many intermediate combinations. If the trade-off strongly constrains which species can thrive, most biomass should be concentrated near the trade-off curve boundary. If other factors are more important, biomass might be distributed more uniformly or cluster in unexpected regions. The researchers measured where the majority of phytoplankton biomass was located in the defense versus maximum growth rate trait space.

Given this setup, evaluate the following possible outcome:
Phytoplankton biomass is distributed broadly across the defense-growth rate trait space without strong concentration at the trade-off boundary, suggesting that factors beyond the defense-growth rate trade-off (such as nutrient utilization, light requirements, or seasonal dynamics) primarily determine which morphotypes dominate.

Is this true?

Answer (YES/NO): NO